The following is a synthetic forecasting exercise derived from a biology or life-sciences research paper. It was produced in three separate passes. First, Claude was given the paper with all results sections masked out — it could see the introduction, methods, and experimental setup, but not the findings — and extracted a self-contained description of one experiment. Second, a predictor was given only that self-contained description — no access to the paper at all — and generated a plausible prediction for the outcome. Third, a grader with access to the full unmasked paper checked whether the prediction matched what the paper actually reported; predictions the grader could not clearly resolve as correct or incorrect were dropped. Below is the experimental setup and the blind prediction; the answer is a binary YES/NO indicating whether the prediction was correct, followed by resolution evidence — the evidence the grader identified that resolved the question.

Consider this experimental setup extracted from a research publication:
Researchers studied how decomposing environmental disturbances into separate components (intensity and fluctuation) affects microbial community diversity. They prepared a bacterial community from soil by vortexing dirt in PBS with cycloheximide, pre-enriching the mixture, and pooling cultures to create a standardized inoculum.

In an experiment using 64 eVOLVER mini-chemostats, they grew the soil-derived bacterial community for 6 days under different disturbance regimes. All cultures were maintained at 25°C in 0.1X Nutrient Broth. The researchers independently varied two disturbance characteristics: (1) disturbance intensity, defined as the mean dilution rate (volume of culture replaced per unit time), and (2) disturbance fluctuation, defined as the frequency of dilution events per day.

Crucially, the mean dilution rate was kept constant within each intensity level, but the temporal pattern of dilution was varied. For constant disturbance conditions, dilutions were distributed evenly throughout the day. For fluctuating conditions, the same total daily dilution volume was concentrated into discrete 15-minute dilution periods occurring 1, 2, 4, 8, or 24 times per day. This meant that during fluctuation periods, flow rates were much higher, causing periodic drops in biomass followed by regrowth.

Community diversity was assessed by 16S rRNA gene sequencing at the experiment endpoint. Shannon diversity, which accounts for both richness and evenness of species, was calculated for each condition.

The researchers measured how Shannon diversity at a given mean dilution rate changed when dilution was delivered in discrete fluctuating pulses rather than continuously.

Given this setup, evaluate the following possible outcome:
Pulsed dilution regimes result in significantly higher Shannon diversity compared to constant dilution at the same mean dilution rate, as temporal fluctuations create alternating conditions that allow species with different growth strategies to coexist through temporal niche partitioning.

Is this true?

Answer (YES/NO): YES